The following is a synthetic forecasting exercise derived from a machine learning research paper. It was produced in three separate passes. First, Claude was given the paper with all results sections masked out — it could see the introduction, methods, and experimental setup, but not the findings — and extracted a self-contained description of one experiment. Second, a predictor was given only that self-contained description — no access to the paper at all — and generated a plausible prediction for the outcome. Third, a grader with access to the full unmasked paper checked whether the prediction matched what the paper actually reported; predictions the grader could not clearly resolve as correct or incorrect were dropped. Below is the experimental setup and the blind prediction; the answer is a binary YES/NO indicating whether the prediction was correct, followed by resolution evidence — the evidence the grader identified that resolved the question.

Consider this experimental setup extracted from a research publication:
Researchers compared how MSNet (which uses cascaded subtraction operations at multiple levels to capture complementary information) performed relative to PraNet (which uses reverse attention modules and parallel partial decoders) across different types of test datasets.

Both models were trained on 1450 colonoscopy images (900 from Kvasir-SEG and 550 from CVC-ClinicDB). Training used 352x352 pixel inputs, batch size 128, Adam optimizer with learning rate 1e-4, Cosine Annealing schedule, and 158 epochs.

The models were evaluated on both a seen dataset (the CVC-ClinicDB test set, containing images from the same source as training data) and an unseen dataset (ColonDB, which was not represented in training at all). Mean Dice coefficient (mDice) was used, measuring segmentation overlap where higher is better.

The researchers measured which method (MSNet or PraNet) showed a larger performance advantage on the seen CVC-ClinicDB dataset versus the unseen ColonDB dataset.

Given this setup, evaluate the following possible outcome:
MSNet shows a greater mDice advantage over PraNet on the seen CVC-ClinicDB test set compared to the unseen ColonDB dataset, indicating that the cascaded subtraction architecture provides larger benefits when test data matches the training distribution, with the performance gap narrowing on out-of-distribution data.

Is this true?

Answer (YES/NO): NO